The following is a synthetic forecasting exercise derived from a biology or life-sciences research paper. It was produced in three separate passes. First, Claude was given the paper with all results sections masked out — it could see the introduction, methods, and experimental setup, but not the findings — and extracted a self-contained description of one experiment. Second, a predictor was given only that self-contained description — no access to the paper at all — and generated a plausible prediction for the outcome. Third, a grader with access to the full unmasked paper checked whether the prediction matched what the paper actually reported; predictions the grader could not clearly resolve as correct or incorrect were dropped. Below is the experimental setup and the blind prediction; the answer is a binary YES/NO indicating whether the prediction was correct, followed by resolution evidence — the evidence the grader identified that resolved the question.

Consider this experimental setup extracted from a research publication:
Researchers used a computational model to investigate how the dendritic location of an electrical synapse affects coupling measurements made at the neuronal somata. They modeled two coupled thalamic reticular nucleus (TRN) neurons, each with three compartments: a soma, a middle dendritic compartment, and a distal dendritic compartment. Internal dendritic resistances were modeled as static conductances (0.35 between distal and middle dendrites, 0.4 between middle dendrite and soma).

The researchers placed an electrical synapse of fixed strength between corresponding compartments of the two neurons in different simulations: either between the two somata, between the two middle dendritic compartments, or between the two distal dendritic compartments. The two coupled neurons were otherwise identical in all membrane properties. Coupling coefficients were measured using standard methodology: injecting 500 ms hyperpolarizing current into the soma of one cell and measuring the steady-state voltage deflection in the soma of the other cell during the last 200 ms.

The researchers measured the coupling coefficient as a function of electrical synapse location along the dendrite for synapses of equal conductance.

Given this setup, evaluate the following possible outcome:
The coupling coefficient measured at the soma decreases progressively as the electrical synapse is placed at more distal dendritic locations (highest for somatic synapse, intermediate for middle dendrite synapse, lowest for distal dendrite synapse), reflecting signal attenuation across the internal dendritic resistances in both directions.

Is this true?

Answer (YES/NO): YES